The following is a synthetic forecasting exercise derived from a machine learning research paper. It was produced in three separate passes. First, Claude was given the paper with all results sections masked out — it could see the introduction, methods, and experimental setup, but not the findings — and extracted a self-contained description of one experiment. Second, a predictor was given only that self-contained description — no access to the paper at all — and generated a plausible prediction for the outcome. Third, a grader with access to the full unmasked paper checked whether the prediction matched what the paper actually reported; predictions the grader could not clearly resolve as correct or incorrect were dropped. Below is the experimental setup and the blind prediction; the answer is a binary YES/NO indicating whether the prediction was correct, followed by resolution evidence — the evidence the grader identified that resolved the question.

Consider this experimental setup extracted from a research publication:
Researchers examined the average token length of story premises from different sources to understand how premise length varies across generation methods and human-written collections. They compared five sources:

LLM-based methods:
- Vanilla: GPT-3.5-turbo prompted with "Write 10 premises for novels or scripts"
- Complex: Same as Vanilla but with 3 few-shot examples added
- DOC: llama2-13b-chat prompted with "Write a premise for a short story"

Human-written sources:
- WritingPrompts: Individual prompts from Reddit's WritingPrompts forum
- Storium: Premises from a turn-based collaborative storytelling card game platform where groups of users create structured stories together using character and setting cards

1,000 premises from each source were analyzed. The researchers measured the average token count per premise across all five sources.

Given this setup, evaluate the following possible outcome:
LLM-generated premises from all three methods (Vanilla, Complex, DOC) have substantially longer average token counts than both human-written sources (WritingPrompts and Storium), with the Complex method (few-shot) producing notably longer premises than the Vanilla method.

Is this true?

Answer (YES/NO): NO